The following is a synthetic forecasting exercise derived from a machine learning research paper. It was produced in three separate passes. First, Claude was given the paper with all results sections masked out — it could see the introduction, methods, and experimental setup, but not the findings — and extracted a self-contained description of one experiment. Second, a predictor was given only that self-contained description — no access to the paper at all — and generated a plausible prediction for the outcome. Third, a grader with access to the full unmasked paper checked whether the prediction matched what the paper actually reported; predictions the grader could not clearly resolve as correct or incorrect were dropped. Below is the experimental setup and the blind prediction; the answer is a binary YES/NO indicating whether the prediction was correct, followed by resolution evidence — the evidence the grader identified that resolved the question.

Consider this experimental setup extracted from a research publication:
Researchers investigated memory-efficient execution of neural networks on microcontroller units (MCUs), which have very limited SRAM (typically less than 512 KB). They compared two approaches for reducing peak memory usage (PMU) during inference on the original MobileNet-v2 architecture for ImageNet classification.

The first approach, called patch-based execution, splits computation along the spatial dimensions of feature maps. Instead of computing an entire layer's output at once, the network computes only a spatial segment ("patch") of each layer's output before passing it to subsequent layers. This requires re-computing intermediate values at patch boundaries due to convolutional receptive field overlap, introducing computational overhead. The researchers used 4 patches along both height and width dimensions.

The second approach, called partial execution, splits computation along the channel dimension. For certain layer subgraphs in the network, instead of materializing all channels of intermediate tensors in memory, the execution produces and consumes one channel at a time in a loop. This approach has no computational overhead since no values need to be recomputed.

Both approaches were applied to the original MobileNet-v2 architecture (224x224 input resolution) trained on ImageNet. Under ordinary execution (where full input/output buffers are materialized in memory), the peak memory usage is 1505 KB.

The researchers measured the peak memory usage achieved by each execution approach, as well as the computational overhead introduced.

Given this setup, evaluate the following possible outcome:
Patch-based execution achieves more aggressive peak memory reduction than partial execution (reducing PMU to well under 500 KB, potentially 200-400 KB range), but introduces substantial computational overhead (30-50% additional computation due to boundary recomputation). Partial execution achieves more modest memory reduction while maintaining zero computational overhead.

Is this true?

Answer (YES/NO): NO